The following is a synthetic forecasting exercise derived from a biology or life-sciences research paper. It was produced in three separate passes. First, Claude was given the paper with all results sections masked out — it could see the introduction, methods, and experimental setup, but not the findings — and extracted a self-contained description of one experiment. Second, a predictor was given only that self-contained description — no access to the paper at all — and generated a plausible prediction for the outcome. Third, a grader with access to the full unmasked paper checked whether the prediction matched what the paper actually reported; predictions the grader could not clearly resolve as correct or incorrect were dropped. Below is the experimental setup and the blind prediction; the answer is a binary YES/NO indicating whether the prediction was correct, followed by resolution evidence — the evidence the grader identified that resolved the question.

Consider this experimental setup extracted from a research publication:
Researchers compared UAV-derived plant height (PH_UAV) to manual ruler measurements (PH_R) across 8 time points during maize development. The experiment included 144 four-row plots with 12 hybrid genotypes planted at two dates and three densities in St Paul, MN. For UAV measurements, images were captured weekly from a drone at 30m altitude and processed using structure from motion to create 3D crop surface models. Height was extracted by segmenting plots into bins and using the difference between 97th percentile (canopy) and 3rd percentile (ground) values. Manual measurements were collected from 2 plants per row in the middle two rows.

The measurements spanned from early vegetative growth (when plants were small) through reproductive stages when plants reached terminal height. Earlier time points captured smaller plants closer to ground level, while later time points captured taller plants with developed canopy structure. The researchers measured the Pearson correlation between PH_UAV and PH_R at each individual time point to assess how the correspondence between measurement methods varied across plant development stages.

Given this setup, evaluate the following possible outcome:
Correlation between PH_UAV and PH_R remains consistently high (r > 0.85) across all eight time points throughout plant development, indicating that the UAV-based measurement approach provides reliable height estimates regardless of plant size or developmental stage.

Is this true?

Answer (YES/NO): NO